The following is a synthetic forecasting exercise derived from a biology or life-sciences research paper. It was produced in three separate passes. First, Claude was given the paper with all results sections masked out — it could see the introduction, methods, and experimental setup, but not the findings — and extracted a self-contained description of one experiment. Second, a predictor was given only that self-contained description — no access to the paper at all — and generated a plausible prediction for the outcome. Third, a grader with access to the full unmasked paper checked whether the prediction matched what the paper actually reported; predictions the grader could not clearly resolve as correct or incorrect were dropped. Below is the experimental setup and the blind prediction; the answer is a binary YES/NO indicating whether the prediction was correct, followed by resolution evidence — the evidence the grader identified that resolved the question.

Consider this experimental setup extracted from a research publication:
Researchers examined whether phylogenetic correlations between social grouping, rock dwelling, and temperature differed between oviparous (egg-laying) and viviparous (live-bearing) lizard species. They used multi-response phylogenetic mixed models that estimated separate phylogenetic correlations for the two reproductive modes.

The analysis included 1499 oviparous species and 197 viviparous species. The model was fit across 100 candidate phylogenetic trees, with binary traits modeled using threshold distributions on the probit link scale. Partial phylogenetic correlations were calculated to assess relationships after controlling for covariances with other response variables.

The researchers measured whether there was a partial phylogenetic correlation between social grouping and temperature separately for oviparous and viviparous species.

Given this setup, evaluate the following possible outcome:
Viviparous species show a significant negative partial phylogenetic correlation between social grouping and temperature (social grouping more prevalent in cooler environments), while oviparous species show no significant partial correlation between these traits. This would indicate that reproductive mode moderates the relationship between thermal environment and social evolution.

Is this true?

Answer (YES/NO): NO